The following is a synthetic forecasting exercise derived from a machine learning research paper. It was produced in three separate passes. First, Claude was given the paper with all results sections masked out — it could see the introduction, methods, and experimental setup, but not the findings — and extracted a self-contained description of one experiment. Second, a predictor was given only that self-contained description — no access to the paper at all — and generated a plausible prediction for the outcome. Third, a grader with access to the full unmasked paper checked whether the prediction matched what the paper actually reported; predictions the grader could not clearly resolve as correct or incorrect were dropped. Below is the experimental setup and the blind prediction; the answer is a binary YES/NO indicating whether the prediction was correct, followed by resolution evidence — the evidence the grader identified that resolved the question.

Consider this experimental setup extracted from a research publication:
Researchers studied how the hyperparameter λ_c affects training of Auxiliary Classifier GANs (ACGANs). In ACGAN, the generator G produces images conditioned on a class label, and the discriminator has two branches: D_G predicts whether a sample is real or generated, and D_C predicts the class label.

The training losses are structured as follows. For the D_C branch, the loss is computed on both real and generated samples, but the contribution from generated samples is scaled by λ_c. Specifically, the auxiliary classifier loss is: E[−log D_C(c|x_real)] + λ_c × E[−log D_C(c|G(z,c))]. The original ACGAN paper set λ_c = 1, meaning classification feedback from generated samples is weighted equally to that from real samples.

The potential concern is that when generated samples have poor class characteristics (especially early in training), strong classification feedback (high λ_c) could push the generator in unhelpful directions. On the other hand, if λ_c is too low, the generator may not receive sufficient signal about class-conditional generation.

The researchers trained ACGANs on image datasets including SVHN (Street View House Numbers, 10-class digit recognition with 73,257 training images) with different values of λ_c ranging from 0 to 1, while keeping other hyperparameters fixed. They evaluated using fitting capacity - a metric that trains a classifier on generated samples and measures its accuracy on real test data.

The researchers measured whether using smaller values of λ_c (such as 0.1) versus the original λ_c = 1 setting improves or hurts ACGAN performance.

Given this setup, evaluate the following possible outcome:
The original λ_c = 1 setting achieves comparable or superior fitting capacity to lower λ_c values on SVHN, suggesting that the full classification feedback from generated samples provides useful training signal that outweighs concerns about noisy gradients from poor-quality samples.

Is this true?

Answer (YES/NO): NO